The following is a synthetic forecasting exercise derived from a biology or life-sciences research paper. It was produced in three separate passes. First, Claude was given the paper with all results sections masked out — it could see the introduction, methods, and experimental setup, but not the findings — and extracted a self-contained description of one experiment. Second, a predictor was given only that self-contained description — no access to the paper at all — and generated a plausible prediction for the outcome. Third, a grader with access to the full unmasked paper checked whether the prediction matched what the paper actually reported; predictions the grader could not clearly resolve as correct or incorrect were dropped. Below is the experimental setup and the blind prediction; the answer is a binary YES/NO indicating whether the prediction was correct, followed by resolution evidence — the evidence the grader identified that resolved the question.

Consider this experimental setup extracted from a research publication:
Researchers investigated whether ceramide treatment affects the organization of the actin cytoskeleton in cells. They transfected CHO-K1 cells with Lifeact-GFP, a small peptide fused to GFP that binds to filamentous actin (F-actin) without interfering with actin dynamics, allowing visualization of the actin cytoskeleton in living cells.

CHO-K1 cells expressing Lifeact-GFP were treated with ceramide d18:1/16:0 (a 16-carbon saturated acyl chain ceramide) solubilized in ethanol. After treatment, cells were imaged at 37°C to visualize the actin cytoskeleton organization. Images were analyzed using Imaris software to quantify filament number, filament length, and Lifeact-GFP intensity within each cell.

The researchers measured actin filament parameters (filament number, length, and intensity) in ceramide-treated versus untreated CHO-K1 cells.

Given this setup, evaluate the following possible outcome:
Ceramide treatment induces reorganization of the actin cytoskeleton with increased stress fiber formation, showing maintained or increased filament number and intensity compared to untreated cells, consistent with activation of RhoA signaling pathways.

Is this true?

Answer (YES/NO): NO